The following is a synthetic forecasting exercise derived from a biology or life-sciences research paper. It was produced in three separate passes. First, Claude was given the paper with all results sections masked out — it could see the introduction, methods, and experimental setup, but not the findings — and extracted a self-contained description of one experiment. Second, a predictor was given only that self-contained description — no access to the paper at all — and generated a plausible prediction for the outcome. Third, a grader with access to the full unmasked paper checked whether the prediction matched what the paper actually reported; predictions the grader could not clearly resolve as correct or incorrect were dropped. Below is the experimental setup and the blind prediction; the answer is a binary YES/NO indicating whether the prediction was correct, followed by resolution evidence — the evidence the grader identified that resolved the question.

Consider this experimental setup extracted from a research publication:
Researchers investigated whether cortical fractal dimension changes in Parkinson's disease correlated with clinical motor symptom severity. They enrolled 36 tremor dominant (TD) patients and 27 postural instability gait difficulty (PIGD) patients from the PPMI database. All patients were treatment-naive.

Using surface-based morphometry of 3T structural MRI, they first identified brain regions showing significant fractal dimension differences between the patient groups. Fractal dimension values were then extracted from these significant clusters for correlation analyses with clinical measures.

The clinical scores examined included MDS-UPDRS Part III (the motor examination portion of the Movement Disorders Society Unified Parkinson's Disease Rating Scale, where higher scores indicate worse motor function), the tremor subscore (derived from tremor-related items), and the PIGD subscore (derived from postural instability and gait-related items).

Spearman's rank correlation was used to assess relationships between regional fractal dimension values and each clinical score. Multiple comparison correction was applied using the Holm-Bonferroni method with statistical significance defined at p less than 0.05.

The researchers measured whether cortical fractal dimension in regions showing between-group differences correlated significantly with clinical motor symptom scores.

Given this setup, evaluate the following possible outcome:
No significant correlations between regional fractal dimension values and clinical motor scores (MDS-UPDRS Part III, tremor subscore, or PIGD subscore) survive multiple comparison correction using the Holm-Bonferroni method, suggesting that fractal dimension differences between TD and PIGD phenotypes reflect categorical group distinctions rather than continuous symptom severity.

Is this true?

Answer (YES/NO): YES